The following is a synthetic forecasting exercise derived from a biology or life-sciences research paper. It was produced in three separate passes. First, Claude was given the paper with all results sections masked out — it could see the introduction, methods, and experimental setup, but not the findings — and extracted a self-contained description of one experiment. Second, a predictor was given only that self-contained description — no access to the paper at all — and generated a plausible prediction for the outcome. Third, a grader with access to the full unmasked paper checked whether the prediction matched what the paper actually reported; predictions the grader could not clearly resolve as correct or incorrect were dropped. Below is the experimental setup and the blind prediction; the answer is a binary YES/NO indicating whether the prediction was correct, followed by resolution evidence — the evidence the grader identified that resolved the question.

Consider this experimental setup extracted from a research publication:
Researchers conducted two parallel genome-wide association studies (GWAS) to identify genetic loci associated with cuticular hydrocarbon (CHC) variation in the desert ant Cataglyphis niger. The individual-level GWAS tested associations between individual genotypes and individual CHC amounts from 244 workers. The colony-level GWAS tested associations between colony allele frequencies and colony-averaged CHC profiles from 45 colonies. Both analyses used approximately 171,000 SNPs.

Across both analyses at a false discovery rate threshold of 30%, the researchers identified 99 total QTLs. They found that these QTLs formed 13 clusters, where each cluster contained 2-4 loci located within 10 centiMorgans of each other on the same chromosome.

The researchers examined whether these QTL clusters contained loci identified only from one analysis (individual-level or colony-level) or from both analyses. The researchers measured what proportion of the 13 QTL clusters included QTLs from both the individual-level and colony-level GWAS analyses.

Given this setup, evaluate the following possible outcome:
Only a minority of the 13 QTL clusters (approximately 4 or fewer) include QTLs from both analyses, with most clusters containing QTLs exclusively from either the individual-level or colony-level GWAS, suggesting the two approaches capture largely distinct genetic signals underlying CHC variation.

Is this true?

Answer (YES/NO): NO